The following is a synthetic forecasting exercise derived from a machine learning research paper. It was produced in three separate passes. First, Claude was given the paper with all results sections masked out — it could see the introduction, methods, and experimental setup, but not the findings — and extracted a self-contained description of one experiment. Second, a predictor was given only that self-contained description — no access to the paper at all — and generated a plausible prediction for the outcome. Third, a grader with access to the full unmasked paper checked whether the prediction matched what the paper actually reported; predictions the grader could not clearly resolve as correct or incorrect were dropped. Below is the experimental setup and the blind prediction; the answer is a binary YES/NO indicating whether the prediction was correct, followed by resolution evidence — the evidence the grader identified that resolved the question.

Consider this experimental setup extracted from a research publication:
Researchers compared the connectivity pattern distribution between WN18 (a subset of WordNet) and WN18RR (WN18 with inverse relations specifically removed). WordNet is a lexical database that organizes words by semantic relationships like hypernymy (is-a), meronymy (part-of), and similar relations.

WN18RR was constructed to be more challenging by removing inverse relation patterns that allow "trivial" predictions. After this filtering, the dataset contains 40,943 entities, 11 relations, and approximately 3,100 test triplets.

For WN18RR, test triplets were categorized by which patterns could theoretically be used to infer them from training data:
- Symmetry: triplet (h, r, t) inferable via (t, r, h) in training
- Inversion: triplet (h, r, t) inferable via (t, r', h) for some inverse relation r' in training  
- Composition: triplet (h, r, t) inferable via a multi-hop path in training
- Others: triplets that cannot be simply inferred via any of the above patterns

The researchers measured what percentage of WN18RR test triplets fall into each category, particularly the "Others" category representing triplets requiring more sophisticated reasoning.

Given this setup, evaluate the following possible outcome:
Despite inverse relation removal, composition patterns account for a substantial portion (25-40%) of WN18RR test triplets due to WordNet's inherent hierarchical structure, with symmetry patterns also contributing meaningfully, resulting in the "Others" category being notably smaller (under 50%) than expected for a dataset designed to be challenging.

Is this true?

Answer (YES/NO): NO